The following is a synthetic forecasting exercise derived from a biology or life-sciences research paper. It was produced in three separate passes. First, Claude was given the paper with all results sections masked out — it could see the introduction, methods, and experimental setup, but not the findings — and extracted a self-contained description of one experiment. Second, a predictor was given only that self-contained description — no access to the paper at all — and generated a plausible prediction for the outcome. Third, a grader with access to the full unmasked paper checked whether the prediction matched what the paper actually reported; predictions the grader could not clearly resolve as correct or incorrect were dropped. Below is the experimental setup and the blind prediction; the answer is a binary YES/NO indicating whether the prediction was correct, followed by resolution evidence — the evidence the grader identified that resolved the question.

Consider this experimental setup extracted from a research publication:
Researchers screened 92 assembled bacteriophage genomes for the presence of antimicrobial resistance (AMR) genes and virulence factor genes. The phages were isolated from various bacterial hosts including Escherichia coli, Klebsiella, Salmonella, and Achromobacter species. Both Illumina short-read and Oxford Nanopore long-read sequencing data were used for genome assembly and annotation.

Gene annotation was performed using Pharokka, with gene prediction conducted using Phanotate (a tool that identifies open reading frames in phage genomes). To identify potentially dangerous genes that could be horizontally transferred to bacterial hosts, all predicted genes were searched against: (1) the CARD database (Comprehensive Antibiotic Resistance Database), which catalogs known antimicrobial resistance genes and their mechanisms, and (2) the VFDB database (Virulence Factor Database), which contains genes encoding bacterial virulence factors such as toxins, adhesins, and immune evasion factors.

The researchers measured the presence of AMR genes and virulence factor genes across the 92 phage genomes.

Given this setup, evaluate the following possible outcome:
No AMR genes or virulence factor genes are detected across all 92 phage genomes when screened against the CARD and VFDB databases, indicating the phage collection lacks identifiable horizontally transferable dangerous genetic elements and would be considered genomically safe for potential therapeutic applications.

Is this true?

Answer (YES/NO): NO